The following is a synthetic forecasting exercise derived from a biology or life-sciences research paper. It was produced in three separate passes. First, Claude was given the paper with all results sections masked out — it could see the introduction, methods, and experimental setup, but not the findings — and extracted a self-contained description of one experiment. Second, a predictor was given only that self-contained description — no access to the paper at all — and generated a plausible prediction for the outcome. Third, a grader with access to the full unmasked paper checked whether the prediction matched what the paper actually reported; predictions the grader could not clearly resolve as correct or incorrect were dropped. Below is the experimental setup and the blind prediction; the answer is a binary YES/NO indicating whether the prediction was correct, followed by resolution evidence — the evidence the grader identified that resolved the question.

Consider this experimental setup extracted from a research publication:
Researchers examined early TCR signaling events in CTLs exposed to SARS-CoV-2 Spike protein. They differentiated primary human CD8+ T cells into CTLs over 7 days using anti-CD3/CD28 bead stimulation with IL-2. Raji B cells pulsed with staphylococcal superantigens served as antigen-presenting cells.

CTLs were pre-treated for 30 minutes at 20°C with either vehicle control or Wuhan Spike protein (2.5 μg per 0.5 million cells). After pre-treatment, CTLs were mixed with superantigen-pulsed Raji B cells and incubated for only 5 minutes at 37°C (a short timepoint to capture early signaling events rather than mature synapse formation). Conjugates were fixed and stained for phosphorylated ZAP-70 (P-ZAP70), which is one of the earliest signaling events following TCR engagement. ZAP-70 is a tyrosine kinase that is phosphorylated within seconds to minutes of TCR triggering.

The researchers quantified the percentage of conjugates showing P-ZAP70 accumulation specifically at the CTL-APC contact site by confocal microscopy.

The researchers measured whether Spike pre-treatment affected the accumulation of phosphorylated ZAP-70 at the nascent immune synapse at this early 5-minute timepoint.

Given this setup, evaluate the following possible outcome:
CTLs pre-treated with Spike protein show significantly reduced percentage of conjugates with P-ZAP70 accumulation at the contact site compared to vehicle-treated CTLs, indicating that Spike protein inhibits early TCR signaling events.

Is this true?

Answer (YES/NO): YES